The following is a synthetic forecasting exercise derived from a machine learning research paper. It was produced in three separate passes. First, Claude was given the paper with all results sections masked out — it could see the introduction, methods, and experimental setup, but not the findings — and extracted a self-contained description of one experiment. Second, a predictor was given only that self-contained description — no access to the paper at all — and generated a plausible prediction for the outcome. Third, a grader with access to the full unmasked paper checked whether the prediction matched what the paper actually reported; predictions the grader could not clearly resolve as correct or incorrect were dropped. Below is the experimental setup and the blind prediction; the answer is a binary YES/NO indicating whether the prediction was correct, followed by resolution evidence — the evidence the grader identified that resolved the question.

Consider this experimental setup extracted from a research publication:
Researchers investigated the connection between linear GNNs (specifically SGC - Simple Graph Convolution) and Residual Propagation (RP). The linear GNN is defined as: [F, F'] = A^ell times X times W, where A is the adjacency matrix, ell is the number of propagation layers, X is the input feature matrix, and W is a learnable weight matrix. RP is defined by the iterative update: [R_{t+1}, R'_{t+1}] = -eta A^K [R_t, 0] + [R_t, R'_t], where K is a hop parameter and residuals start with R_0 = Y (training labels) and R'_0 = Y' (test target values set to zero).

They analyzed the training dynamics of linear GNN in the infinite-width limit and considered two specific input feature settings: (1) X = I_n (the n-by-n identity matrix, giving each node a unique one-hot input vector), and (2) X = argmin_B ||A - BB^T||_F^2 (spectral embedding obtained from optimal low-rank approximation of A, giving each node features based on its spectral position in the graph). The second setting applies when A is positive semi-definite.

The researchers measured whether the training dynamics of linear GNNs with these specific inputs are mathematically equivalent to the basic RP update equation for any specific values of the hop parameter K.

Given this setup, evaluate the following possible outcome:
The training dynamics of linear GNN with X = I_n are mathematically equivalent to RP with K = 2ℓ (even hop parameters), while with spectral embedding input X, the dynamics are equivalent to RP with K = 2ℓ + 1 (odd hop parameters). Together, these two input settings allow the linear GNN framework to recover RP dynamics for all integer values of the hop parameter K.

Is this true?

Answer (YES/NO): YES